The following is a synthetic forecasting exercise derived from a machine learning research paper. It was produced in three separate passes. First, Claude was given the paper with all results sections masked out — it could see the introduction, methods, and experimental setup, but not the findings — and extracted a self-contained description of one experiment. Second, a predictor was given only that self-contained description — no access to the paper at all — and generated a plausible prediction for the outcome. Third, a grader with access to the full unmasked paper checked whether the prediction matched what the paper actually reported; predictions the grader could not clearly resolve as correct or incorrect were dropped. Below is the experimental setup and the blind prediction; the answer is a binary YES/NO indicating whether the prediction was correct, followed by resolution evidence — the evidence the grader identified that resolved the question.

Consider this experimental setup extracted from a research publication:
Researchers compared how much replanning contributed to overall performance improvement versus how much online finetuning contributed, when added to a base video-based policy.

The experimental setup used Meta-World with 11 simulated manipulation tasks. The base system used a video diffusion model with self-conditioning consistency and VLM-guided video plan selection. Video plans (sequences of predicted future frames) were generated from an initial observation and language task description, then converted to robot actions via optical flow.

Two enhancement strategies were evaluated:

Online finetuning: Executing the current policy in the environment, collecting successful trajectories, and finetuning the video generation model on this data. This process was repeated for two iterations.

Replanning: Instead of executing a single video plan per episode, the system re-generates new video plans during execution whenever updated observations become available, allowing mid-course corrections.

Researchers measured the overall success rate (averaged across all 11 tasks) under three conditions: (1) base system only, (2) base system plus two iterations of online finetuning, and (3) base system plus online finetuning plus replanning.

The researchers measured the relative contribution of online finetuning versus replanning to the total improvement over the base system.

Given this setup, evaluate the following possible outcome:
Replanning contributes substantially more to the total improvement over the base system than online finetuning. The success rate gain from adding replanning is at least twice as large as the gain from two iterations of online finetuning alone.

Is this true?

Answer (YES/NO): NO